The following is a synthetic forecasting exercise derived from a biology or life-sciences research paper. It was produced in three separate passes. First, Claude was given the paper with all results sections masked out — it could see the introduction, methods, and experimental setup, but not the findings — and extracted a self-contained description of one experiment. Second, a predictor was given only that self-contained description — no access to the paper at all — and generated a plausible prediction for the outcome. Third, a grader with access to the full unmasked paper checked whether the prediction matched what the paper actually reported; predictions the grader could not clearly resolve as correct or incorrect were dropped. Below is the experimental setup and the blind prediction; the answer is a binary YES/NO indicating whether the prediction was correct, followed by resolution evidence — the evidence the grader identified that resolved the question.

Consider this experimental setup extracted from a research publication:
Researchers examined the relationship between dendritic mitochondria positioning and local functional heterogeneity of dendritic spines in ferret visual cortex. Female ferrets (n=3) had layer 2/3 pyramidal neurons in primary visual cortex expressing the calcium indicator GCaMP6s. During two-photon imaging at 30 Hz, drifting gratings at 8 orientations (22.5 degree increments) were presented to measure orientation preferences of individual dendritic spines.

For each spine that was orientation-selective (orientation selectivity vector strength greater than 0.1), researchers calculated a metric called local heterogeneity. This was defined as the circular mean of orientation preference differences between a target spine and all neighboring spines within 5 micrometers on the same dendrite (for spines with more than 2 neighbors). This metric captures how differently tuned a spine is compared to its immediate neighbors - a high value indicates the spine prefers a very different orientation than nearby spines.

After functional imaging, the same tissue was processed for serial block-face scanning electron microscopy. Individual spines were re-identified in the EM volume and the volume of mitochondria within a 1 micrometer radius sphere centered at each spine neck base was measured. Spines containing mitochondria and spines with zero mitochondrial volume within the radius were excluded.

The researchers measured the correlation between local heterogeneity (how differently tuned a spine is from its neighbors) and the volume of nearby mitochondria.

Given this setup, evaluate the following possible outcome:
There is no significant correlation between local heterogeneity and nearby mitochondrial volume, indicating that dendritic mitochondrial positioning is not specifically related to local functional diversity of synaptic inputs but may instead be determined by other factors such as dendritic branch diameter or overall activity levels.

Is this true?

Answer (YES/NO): NO